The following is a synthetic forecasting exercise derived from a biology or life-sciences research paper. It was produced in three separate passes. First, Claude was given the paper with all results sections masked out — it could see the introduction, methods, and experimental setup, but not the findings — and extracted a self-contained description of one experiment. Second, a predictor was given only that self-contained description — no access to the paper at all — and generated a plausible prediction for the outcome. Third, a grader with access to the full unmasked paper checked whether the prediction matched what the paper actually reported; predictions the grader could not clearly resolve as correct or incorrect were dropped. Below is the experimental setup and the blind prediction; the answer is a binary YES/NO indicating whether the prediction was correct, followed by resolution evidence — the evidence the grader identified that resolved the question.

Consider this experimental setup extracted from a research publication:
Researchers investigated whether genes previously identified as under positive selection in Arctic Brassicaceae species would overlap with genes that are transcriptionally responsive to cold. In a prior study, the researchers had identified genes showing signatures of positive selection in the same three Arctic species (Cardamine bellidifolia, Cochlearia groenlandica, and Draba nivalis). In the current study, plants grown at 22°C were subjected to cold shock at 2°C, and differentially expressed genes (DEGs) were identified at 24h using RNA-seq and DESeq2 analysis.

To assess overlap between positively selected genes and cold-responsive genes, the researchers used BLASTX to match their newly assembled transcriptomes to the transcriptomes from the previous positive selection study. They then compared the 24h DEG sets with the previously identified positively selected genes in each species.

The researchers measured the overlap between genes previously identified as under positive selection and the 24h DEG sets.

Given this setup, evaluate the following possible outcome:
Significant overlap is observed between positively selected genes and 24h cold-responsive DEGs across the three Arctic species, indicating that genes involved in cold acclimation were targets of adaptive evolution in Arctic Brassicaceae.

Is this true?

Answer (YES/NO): NO